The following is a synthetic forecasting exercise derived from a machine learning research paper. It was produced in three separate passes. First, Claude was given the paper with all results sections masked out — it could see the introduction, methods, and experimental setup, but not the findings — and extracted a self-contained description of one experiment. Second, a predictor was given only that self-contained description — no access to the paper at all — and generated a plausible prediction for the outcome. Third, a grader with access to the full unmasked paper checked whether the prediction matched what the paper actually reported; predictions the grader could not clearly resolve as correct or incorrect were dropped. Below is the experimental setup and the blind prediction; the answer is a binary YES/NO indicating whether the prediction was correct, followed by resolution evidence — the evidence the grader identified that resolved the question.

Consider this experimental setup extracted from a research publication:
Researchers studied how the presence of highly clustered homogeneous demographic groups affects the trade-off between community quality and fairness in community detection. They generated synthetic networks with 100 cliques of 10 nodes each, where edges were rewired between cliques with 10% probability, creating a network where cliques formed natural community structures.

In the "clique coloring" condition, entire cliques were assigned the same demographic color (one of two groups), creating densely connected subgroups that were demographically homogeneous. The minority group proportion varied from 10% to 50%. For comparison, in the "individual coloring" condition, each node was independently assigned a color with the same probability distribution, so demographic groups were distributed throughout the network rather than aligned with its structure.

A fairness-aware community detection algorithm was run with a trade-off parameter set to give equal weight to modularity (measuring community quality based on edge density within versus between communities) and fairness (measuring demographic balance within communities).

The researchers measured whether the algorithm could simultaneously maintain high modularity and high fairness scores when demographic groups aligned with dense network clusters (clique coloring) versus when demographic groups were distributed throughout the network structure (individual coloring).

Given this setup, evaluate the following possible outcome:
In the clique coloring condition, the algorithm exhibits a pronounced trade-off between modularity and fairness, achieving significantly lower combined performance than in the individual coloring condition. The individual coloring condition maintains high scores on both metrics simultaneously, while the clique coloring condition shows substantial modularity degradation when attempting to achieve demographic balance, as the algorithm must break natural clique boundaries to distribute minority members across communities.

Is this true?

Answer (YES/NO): NO